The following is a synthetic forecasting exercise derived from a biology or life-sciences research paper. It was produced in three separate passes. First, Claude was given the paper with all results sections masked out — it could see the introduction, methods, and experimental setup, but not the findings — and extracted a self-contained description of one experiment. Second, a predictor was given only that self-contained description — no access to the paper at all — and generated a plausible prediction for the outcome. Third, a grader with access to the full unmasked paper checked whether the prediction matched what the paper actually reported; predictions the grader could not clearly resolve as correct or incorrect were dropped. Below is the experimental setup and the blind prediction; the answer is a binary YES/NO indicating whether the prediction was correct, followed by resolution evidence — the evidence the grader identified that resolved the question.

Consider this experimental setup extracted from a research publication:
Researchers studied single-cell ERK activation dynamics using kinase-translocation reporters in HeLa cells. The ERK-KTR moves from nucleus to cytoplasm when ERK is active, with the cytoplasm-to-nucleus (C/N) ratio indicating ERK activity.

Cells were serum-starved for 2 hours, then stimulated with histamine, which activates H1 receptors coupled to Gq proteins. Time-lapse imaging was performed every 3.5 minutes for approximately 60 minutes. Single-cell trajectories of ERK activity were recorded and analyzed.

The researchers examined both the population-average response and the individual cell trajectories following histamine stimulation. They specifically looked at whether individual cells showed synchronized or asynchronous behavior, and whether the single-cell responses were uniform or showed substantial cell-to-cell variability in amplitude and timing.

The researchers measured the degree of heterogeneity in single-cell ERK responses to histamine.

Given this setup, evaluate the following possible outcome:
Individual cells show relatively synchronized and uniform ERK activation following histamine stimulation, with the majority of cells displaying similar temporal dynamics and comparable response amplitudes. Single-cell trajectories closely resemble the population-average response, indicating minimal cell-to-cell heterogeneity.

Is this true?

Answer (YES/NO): NO